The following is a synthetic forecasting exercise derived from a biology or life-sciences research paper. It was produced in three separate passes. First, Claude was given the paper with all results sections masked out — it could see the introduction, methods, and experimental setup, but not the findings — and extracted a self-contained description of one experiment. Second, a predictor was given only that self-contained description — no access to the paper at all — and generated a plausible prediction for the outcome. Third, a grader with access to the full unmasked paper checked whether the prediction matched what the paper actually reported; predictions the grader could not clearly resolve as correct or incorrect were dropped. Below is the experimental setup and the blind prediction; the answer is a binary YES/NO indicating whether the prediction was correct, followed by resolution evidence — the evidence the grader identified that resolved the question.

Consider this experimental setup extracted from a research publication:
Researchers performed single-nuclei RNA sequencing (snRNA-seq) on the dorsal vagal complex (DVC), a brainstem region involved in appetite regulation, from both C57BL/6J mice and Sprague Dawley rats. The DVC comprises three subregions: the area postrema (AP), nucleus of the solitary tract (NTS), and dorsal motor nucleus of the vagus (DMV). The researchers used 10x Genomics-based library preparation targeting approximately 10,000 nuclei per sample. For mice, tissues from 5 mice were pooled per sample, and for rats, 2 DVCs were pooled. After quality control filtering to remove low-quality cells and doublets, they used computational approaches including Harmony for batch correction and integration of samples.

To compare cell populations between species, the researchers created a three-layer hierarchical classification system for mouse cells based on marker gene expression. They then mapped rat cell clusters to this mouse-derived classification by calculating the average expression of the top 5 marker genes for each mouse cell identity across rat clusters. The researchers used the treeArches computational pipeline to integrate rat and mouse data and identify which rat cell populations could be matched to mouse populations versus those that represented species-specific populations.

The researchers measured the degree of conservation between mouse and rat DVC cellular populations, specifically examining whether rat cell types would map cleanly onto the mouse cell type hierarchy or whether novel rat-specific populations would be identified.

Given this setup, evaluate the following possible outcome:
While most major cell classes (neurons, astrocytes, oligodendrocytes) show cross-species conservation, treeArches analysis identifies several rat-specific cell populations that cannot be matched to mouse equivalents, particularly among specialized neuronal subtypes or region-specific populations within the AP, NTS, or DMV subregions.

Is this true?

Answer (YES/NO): YES